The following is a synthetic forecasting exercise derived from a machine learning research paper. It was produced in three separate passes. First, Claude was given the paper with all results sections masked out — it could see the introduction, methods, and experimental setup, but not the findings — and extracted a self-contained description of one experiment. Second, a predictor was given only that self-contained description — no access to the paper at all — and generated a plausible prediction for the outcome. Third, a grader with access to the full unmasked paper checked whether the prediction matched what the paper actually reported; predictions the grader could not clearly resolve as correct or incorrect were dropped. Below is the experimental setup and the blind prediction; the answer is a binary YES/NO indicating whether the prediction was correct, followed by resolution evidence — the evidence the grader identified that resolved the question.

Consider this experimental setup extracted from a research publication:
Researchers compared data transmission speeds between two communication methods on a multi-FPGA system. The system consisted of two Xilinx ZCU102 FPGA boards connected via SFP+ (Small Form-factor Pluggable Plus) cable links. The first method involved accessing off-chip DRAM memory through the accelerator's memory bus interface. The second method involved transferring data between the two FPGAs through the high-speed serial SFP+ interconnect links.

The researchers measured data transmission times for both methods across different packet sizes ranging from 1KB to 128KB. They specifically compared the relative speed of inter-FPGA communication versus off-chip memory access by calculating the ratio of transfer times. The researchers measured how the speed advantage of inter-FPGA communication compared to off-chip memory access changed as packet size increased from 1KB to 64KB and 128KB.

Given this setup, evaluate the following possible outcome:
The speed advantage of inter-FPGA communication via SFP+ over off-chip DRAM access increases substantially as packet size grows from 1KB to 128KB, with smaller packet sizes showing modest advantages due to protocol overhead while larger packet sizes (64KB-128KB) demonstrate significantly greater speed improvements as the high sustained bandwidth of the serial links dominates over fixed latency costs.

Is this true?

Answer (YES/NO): NO